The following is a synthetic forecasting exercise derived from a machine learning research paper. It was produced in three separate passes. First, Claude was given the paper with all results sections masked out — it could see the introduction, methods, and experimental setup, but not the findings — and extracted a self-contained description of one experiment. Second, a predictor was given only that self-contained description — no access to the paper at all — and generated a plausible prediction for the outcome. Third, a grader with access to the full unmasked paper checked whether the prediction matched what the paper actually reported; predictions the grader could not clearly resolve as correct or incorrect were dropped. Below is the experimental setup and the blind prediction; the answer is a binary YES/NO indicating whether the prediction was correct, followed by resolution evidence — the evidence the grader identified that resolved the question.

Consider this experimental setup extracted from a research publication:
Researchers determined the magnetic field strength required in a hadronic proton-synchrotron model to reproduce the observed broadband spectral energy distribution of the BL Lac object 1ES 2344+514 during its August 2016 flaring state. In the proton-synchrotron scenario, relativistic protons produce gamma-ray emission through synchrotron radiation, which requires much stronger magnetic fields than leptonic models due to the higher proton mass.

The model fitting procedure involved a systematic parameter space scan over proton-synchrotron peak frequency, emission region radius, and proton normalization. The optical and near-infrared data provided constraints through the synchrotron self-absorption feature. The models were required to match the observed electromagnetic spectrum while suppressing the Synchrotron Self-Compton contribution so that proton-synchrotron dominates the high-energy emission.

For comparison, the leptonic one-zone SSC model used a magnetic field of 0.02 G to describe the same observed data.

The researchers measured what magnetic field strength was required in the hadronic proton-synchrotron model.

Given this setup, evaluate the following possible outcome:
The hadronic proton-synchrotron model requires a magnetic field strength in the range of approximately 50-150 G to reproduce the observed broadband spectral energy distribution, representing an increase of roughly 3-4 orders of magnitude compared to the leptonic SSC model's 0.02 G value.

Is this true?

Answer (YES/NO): YES